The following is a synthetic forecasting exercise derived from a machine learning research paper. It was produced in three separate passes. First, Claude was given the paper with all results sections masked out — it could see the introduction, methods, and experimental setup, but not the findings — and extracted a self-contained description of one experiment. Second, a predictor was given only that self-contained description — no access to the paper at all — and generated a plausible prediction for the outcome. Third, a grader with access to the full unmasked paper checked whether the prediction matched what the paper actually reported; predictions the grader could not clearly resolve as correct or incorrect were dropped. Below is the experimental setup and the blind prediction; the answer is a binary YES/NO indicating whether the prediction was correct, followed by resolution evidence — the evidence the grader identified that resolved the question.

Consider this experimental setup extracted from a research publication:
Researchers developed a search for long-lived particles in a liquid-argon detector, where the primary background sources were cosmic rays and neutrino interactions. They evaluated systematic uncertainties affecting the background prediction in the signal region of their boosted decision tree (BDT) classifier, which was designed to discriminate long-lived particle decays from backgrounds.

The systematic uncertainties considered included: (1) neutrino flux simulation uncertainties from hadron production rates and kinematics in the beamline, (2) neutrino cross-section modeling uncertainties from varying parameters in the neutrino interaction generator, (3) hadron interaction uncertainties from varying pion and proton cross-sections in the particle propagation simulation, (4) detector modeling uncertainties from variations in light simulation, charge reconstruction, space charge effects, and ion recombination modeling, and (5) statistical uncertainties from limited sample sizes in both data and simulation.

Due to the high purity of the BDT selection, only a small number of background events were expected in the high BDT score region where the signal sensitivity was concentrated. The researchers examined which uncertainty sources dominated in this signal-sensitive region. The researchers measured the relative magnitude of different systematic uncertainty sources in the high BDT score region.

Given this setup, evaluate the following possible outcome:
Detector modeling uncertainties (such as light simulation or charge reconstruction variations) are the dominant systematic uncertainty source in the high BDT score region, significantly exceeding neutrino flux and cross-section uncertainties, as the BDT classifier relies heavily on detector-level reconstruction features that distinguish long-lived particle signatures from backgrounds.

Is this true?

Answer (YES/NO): YES